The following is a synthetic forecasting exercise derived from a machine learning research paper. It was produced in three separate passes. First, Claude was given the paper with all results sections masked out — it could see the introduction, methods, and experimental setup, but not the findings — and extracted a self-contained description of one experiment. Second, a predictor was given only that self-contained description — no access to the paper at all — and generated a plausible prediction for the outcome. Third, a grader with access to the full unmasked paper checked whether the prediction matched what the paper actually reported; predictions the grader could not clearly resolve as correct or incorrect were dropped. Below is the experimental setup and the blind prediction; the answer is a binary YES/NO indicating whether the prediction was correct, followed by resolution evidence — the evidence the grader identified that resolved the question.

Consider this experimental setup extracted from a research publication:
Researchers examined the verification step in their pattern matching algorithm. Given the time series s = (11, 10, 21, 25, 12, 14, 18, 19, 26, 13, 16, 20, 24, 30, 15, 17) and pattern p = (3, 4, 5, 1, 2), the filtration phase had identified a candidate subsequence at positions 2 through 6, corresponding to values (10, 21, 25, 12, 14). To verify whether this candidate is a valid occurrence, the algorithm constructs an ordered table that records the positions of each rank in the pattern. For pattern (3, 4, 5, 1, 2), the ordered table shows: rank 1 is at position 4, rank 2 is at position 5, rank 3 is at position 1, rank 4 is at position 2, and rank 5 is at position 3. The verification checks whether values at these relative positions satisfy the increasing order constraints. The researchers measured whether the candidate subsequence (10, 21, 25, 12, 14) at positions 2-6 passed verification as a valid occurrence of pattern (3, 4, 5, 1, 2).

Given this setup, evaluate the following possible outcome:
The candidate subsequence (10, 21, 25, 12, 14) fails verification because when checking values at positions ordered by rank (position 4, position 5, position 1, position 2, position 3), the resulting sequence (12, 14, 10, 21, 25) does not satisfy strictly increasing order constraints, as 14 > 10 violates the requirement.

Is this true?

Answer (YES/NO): YES